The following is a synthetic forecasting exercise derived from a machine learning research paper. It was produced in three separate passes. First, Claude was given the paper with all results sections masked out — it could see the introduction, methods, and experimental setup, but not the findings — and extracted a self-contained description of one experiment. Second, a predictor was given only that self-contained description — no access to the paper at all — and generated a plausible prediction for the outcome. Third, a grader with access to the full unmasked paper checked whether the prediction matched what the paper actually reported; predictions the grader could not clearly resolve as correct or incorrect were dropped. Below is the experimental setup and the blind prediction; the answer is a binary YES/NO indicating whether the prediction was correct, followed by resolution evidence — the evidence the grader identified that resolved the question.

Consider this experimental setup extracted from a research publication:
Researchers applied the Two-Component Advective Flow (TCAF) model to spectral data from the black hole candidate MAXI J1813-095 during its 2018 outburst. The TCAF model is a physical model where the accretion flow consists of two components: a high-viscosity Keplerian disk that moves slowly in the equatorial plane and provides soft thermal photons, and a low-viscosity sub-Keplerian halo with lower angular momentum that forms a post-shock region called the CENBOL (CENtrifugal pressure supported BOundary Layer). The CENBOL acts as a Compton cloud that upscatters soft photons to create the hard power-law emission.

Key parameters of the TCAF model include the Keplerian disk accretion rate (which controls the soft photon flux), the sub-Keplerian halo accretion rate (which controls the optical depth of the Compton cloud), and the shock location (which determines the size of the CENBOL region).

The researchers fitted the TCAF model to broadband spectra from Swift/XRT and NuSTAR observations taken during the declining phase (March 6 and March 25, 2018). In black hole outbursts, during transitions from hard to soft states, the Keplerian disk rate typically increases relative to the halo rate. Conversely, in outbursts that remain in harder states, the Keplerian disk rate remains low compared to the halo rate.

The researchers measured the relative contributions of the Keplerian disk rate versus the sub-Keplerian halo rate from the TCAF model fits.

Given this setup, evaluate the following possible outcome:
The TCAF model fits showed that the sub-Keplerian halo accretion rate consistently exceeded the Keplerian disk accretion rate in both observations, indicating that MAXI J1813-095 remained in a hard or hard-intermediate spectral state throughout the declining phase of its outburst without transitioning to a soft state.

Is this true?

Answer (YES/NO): YES